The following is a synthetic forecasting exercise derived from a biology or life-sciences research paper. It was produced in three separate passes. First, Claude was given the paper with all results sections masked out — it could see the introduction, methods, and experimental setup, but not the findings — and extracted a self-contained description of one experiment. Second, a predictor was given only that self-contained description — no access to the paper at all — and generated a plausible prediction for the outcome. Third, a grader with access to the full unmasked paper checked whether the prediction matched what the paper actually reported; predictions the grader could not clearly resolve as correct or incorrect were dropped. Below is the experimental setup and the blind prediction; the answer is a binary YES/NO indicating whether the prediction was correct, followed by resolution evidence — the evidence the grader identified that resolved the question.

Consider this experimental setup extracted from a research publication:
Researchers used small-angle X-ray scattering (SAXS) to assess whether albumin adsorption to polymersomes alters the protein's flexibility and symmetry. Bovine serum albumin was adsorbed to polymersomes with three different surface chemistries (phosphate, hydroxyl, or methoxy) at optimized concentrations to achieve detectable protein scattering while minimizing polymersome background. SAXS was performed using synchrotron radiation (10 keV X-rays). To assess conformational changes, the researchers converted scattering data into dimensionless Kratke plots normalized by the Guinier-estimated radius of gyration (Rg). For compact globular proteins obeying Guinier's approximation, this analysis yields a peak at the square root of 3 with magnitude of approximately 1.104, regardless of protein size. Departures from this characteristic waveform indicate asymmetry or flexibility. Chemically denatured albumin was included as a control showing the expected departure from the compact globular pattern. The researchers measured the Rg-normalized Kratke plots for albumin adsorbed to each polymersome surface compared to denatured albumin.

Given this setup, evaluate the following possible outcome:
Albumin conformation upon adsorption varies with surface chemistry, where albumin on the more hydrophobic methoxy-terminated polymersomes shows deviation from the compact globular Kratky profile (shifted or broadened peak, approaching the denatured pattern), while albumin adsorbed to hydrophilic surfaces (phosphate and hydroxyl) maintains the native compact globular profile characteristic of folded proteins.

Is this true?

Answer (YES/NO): NO